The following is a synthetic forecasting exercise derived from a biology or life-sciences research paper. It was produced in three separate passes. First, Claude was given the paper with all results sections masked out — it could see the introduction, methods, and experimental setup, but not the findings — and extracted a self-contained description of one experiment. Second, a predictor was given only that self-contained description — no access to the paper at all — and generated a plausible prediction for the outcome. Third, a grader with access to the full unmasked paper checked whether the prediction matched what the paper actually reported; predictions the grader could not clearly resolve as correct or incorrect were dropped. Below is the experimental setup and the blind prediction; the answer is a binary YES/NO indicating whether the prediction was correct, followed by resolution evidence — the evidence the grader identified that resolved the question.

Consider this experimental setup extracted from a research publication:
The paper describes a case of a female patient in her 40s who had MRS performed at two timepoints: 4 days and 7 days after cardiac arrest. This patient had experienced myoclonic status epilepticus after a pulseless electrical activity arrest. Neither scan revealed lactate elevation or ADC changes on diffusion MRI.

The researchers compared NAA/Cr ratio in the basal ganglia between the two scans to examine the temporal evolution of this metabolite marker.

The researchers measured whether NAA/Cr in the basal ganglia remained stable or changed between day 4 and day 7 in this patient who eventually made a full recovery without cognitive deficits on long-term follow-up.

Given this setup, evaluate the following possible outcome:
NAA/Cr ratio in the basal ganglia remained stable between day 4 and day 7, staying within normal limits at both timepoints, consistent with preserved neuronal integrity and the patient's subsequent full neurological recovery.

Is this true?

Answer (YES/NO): NO